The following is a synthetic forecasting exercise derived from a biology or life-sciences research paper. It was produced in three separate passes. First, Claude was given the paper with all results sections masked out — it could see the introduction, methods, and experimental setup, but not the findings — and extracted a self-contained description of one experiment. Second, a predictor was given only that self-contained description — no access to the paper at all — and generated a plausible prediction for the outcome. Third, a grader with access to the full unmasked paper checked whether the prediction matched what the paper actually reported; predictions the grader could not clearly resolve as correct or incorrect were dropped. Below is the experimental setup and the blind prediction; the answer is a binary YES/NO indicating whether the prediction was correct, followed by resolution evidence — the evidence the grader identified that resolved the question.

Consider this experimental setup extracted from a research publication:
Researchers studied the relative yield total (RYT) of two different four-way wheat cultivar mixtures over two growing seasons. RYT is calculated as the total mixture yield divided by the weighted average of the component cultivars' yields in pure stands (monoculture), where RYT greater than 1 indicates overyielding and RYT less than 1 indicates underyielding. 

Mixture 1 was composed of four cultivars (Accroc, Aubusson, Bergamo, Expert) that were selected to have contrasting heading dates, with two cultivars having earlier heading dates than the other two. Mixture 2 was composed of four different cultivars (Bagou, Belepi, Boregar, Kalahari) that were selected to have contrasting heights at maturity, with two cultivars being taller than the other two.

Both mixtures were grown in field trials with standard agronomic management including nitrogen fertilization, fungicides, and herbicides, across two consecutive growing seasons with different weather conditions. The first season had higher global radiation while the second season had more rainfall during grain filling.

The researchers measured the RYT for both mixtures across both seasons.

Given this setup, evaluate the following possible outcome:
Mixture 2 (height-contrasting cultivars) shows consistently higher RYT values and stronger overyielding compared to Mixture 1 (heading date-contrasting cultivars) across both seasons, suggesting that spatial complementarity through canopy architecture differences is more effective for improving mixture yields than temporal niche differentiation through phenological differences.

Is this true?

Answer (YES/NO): NO